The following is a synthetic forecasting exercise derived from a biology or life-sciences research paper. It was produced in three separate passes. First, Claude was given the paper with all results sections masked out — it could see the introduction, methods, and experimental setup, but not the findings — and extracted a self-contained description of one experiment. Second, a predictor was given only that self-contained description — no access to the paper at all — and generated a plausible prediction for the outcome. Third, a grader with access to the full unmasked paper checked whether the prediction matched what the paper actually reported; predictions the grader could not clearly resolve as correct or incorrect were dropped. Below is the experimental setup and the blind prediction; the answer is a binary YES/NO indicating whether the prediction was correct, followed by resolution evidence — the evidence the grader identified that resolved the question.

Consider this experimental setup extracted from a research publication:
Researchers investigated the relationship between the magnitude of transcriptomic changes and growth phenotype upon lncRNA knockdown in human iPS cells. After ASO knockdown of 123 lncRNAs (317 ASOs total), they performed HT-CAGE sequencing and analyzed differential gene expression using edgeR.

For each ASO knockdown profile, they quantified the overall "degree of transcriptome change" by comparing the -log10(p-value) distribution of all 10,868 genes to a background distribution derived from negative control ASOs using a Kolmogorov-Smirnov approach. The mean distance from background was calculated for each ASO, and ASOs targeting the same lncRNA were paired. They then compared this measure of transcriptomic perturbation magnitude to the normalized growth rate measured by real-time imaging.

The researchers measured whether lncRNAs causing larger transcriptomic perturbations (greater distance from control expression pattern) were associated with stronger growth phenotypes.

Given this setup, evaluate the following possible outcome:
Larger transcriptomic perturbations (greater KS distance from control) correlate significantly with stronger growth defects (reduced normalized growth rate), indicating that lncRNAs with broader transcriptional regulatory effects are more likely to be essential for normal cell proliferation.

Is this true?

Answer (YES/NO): YES